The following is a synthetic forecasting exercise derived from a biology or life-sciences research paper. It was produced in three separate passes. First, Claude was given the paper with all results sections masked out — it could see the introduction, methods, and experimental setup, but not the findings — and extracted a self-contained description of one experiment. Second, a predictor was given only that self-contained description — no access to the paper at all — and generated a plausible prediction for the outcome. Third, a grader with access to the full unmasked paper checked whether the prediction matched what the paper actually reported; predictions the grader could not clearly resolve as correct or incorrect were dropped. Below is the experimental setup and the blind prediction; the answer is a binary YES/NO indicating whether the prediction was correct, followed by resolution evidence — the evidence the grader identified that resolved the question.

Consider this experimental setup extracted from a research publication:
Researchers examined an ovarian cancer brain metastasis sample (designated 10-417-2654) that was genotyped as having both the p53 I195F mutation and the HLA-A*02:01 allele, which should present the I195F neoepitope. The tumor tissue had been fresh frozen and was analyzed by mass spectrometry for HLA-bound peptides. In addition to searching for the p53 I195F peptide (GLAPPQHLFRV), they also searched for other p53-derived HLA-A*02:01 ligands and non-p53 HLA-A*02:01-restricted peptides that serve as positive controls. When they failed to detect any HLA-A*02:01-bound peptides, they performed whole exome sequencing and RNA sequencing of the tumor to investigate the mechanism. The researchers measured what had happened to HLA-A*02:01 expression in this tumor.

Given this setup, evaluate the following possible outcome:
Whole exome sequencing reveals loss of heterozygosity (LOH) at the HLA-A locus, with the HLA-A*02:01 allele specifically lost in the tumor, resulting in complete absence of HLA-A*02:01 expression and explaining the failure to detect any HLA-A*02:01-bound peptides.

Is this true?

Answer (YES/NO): NO